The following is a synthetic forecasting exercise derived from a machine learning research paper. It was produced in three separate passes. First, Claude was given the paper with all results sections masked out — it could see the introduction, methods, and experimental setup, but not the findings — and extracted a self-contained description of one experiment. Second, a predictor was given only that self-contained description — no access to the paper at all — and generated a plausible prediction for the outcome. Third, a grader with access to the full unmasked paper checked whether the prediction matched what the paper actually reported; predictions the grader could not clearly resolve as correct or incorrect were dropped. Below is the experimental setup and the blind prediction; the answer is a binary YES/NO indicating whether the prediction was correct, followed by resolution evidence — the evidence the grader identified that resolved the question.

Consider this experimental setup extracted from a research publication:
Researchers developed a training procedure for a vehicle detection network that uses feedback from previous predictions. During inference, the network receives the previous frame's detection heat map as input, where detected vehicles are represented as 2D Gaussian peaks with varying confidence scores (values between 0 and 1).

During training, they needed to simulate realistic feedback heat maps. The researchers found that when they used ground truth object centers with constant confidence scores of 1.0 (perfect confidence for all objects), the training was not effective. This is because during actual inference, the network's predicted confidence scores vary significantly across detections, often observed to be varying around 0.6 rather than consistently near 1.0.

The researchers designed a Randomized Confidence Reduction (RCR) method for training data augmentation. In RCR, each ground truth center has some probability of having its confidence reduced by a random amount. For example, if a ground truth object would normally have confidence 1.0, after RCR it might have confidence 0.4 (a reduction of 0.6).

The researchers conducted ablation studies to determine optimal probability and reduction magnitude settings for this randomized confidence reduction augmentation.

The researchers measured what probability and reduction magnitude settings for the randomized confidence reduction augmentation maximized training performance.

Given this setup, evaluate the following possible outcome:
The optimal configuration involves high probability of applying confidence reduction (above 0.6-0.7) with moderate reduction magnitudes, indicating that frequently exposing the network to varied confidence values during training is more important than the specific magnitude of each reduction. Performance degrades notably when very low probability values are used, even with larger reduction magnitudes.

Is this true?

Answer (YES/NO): NO